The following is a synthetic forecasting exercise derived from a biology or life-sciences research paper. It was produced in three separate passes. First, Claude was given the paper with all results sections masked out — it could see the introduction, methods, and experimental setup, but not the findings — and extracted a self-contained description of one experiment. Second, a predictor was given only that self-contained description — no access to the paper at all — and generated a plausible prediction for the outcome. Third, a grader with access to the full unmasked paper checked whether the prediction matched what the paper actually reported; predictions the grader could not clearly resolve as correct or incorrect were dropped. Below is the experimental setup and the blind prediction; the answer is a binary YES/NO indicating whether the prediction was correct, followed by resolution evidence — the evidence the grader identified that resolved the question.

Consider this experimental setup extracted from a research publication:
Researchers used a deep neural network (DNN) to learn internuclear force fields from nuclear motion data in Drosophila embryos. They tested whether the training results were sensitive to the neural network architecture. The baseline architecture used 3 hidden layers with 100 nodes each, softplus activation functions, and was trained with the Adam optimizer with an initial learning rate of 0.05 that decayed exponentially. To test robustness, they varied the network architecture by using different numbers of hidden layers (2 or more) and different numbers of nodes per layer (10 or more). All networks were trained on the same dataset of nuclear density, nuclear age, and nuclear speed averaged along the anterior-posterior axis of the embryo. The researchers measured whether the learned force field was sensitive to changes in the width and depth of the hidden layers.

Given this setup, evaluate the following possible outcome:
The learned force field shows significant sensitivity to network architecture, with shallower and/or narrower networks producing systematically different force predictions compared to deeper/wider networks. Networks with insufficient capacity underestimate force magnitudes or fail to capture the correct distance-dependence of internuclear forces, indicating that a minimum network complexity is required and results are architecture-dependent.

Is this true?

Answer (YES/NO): NO